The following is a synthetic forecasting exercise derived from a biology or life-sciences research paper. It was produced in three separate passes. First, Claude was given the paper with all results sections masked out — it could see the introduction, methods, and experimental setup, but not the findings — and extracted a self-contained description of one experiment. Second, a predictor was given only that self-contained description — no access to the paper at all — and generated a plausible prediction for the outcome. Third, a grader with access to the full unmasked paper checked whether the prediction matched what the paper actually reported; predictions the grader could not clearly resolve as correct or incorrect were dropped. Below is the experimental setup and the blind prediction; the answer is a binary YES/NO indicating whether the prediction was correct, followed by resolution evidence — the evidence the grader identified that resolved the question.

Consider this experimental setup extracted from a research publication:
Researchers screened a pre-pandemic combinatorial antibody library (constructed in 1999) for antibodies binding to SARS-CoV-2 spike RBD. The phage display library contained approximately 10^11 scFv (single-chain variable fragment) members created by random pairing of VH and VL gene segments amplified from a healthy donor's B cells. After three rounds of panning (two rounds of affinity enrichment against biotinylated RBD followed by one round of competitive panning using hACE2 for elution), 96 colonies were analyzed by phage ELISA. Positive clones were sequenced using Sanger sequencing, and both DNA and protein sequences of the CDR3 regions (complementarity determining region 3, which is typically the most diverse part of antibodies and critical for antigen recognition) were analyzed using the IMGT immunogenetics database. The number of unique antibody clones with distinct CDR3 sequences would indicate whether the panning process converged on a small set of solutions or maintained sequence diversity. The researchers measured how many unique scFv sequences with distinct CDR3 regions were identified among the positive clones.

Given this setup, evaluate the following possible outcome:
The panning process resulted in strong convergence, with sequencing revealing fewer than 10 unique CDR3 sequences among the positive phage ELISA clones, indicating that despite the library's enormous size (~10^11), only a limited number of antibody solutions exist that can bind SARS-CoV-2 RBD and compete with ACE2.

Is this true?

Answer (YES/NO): NO